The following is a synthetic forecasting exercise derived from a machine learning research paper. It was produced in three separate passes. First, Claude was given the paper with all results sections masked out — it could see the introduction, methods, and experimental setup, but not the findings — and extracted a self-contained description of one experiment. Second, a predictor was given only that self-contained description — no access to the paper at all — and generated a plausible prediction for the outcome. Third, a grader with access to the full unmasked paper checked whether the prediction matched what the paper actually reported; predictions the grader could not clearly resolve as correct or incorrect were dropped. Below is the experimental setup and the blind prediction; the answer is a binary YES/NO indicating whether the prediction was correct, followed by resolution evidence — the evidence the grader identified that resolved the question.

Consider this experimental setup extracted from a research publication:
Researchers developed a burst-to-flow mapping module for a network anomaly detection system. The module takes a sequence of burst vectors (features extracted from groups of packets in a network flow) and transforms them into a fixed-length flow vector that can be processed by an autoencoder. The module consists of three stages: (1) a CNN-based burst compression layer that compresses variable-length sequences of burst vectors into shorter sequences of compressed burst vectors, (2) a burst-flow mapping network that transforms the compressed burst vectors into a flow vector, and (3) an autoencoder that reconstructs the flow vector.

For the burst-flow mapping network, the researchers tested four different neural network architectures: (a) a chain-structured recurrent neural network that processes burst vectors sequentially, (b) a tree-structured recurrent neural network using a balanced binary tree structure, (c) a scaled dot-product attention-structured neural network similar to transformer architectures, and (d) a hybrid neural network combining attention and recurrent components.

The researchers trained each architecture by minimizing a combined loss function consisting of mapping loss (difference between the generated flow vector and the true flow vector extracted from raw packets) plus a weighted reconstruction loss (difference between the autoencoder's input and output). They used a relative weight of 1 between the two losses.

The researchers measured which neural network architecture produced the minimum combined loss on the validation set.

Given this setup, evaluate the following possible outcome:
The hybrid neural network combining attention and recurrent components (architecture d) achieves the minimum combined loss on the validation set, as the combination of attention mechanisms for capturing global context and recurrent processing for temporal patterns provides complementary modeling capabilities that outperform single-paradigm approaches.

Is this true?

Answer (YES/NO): YES